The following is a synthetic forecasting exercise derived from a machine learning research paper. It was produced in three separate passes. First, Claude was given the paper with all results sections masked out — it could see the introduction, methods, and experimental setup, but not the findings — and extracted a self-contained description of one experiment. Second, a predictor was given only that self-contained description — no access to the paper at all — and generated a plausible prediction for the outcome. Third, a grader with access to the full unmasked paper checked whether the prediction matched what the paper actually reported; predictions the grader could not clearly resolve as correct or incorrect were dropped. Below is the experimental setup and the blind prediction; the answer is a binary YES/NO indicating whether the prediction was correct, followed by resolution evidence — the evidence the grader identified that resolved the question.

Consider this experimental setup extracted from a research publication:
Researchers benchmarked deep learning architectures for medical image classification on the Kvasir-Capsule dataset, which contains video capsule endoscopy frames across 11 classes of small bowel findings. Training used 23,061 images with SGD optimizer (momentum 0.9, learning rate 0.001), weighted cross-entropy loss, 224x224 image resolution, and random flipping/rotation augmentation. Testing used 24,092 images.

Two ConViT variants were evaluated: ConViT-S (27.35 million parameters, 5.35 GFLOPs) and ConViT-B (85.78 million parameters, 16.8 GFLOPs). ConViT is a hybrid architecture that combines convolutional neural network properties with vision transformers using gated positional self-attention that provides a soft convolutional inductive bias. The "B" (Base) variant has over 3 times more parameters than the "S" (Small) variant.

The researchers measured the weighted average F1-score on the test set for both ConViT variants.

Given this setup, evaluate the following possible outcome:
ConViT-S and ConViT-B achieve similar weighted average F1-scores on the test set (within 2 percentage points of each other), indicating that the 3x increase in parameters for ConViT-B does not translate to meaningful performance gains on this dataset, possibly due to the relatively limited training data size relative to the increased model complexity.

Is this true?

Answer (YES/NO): YES